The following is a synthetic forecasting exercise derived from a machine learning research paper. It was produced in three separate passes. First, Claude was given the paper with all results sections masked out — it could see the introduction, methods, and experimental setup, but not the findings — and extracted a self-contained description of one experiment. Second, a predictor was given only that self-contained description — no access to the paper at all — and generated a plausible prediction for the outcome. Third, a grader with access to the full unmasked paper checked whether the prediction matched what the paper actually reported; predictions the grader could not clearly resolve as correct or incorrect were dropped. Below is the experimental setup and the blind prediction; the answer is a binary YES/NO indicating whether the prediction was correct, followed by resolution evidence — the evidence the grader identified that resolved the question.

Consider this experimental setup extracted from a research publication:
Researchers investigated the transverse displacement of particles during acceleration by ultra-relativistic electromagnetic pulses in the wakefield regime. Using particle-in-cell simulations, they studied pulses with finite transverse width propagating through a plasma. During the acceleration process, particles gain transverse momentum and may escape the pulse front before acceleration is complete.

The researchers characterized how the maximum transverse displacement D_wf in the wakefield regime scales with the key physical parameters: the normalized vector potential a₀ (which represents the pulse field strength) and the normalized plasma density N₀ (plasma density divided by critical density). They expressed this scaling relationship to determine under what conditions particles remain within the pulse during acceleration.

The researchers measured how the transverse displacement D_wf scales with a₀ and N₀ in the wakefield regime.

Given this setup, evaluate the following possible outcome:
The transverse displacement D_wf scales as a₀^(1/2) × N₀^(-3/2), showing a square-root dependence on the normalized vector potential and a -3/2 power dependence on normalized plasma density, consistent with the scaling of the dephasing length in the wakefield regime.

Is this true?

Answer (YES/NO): NO